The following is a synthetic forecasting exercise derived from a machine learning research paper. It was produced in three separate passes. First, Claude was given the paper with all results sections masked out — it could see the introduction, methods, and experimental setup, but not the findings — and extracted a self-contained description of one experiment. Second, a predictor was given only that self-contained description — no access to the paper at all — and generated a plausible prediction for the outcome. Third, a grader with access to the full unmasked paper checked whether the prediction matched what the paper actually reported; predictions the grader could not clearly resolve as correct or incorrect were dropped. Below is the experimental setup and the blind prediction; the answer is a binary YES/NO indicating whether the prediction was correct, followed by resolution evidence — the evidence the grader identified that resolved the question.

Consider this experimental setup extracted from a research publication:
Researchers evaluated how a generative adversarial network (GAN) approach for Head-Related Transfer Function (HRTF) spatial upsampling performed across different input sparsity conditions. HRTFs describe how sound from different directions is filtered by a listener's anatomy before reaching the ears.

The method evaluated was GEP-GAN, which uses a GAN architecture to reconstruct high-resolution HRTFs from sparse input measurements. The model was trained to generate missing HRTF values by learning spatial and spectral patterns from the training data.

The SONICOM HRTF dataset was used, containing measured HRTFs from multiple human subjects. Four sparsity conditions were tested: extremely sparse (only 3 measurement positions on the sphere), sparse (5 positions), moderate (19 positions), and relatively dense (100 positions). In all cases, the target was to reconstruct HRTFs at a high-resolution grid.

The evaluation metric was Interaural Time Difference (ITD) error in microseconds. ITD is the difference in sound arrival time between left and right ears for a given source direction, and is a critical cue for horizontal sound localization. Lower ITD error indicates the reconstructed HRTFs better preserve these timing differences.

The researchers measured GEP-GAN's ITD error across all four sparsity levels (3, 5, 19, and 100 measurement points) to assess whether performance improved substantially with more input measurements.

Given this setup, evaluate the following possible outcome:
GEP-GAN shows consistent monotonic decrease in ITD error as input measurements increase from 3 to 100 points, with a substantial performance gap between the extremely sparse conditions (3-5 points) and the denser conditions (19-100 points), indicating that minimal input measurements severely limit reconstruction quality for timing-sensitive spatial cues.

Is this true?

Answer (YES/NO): NO